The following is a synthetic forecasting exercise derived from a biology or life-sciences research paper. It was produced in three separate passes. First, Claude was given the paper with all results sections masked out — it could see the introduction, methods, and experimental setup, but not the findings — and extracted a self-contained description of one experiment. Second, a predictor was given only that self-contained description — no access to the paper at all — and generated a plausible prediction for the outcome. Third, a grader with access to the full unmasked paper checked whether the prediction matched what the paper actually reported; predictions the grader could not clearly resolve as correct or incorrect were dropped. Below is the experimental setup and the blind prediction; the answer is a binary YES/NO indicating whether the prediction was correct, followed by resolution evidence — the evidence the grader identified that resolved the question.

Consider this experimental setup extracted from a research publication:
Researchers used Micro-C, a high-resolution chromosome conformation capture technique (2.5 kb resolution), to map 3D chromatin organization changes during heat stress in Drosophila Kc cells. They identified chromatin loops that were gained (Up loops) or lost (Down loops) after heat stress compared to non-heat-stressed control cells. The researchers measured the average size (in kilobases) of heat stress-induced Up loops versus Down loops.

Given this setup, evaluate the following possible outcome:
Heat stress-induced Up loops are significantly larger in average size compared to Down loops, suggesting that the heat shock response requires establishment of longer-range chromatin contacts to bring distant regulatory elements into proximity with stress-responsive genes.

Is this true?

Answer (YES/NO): NO